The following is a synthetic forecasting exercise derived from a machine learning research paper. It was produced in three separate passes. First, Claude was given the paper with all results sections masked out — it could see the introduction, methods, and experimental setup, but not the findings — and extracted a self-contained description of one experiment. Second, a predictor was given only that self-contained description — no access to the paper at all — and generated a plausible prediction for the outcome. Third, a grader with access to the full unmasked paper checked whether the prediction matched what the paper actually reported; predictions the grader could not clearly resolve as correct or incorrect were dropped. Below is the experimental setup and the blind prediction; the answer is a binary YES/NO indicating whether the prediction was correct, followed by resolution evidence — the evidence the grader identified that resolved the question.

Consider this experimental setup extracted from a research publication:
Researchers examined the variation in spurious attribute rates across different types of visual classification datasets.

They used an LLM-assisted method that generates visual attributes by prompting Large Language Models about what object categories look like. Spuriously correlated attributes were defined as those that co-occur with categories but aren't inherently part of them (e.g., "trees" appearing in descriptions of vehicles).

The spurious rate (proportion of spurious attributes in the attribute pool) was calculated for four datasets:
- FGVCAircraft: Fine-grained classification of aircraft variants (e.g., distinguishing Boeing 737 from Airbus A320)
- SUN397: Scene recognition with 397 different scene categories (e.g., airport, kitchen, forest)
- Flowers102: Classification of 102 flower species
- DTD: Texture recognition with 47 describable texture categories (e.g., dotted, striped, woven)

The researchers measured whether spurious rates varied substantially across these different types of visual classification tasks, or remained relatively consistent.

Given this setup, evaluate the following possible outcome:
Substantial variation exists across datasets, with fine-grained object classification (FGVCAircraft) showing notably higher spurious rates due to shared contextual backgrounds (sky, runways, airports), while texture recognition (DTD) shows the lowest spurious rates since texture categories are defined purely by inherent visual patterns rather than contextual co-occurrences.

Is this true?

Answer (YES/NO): NO